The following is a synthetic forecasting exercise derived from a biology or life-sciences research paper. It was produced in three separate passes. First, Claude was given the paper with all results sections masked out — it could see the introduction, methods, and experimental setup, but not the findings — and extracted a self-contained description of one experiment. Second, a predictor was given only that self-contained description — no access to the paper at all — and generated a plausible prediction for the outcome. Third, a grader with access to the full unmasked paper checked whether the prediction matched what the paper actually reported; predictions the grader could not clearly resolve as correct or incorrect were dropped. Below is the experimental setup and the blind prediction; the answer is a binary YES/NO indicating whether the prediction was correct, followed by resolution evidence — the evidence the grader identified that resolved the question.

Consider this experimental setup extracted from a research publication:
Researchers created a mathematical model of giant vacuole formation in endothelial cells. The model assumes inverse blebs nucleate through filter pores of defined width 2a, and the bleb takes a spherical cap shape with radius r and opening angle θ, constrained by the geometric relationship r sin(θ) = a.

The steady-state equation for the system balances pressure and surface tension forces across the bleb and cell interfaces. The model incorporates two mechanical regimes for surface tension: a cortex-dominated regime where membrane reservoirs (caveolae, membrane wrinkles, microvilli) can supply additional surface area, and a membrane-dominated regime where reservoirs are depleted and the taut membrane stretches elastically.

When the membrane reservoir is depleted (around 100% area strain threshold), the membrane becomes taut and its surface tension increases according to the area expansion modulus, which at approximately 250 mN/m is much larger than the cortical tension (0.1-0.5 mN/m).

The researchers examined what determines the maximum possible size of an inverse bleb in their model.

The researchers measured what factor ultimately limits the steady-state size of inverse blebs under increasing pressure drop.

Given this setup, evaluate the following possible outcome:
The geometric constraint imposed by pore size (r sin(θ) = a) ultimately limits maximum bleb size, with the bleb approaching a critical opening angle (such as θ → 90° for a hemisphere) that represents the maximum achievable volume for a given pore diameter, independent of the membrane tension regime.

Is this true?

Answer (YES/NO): NO